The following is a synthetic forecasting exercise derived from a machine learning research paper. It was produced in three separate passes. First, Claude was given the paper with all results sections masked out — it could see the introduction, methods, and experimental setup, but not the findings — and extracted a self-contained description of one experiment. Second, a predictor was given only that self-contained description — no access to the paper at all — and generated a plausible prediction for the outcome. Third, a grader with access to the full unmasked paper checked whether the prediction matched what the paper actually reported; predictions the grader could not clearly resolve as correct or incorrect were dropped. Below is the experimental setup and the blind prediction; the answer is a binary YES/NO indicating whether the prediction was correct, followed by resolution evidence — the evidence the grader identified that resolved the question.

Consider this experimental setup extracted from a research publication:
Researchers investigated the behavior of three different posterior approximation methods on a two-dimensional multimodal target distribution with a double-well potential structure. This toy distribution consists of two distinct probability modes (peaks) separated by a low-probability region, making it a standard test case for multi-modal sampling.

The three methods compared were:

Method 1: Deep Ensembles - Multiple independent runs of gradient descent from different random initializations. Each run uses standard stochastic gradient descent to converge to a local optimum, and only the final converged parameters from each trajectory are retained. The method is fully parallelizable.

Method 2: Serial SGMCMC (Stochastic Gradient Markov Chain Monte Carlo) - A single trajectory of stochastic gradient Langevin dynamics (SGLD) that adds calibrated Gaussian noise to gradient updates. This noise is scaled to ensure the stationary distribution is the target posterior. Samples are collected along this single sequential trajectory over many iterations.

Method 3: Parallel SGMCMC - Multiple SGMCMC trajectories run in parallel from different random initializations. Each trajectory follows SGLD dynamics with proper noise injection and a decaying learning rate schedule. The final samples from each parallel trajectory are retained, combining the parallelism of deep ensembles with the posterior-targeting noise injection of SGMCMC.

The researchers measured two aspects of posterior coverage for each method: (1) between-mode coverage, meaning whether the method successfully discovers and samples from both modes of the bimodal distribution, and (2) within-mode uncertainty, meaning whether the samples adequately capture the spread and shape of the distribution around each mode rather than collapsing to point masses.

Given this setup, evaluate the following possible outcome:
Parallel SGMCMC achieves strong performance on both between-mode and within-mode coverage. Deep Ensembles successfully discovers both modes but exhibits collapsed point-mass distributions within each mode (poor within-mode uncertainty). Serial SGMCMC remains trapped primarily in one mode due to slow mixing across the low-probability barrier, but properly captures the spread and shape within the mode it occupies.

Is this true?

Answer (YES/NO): YES